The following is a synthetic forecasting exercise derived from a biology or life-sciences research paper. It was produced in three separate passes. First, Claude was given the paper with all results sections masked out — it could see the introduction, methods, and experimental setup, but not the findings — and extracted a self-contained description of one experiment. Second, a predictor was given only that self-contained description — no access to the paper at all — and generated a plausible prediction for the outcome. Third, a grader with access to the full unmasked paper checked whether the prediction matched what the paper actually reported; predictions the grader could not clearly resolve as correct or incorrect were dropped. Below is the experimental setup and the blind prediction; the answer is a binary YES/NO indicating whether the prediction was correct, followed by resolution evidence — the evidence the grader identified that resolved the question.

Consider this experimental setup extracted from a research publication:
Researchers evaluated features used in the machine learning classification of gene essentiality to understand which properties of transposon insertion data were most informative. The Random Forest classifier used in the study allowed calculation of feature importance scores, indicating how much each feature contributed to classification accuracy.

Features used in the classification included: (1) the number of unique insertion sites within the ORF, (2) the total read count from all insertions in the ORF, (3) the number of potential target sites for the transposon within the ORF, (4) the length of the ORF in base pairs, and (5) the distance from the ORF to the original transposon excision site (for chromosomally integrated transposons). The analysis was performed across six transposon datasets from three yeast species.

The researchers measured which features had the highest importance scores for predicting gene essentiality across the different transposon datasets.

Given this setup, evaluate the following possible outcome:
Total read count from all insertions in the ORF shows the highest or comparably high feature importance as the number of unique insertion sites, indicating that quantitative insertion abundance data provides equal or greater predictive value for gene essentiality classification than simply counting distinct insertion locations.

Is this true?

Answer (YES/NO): NO